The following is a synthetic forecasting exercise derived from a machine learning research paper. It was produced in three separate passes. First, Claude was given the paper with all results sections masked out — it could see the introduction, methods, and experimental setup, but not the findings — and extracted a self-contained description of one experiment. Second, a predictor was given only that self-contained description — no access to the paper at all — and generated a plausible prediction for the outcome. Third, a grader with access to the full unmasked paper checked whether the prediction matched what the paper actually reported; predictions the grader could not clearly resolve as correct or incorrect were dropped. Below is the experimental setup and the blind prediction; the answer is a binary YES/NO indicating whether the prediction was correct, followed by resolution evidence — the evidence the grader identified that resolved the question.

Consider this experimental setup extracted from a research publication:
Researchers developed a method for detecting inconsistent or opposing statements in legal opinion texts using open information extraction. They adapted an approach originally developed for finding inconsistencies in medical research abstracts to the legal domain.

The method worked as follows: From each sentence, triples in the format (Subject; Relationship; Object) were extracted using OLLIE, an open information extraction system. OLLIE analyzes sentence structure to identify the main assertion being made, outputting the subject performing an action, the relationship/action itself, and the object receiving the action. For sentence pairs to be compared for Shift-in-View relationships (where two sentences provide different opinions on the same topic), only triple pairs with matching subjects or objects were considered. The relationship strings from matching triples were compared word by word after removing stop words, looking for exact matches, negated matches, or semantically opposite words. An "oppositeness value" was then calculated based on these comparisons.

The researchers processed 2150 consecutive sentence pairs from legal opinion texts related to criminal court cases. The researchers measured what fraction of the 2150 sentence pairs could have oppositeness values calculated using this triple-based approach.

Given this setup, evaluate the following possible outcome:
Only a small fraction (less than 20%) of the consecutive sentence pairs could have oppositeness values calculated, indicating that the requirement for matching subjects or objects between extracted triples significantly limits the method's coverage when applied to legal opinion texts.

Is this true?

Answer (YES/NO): NO